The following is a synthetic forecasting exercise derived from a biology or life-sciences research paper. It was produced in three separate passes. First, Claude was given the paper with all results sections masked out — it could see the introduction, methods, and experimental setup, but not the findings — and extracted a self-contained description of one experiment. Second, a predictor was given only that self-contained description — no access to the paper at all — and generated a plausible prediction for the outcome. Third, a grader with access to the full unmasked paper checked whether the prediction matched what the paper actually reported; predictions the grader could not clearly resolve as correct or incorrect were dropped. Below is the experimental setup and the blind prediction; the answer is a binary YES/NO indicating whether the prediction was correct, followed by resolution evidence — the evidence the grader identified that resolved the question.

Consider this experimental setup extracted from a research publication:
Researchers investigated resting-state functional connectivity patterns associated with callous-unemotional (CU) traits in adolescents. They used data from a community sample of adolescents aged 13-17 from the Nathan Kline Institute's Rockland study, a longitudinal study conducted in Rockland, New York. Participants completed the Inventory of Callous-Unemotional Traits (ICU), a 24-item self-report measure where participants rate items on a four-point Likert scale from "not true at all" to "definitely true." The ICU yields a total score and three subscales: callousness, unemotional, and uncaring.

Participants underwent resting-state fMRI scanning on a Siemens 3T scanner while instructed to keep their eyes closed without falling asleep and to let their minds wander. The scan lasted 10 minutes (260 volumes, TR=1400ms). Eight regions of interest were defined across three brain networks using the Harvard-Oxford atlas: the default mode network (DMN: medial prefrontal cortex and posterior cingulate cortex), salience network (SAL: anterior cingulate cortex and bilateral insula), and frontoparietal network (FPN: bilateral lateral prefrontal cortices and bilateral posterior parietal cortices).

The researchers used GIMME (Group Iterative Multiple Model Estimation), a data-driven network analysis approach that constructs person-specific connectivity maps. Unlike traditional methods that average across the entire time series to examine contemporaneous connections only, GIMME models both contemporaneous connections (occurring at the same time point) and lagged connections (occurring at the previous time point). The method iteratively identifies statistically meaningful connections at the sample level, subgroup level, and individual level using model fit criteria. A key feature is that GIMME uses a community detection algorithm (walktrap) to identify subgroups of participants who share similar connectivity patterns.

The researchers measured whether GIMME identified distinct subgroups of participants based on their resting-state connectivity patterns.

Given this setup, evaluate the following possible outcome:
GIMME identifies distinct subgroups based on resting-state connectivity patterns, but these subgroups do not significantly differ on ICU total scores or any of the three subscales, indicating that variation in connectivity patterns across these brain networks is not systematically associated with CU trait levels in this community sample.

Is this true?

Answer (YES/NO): NO